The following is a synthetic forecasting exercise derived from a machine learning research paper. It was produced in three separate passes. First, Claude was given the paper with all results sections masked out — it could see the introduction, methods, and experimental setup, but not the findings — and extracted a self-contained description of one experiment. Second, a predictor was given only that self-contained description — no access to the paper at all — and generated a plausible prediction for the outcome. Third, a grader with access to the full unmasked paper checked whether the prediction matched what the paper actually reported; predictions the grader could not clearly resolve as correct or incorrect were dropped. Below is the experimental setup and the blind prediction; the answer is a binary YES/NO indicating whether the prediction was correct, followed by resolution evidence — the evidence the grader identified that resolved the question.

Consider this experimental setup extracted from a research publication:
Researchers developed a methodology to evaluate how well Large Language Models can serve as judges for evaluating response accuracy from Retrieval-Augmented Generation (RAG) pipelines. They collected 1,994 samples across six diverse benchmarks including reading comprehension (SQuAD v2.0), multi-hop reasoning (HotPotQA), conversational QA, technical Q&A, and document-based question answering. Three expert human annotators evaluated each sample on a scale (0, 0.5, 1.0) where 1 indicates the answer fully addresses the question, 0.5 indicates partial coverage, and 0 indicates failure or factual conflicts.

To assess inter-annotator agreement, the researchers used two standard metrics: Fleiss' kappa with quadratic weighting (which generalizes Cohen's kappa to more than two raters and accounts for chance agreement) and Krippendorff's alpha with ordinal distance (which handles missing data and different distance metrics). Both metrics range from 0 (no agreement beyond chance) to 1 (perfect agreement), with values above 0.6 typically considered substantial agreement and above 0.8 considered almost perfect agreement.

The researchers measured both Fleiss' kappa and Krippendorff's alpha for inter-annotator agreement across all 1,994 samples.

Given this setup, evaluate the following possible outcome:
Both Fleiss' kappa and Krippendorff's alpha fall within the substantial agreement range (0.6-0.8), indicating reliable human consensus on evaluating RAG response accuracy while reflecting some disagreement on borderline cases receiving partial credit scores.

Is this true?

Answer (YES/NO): YES